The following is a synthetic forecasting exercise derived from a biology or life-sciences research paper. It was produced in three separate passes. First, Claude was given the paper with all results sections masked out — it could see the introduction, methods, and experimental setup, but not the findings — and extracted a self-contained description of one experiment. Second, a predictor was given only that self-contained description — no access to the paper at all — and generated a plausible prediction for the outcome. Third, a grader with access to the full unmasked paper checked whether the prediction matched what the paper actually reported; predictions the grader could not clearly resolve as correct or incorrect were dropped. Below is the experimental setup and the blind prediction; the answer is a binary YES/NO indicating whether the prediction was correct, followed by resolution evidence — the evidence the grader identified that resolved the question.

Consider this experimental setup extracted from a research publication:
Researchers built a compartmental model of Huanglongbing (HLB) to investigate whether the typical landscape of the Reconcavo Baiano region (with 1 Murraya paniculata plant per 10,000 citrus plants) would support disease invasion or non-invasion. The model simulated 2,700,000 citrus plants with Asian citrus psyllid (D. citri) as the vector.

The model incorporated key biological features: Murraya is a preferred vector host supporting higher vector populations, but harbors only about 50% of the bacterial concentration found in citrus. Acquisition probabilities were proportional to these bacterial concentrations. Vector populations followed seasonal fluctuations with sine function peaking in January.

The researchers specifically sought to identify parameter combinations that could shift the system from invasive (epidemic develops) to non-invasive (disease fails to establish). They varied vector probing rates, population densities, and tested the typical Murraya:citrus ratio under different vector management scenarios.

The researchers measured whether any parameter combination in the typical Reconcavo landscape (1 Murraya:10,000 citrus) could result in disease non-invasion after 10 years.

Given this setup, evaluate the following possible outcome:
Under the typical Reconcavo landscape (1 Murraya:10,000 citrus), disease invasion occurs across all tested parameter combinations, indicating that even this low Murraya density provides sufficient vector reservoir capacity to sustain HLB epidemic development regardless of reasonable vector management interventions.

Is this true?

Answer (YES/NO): NO